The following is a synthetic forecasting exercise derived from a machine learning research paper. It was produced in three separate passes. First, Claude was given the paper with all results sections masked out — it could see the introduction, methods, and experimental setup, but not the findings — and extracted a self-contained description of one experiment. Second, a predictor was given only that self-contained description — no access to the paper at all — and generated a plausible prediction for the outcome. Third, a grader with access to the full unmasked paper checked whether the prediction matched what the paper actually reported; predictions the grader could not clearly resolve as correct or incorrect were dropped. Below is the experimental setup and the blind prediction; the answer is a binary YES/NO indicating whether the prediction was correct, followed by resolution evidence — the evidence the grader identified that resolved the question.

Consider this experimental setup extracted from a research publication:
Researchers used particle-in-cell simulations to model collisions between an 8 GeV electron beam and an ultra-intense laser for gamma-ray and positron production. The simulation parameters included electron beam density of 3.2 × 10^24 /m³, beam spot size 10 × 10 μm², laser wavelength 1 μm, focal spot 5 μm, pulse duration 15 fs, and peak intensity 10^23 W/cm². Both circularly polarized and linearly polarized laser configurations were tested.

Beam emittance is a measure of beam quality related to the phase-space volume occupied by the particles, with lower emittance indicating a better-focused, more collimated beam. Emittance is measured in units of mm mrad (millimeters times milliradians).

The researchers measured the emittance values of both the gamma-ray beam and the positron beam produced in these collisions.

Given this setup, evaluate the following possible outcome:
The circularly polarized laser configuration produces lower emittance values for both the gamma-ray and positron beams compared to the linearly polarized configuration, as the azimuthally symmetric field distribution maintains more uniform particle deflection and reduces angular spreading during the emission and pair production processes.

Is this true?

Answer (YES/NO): YES